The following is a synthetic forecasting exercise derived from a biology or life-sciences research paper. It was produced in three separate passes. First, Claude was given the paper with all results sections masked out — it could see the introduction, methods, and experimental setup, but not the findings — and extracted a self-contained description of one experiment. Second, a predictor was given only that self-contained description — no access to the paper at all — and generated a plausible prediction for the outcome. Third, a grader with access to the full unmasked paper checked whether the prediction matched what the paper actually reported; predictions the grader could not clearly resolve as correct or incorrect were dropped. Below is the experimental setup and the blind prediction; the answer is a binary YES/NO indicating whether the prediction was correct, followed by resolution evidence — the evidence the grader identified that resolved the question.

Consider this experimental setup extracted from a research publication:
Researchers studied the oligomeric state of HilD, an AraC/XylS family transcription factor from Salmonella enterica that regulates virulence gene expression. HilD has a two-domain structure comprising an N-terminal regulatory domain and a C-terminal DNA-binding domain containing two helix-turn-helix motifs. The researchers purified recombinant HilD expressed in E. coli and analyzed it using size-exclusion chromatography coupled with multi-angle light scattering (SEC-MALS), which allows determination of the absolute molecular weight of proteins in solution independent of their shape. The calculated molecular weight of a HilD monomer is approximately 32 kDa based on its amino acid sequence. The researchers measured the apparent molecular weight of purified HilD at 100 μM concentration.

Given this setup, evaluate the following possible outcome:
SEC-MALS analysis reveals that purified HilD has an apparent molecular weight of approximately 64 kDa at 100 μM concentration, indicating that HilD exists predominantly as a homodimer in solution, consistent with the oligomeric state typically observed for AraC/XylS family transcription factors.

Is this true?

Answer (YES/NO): YES